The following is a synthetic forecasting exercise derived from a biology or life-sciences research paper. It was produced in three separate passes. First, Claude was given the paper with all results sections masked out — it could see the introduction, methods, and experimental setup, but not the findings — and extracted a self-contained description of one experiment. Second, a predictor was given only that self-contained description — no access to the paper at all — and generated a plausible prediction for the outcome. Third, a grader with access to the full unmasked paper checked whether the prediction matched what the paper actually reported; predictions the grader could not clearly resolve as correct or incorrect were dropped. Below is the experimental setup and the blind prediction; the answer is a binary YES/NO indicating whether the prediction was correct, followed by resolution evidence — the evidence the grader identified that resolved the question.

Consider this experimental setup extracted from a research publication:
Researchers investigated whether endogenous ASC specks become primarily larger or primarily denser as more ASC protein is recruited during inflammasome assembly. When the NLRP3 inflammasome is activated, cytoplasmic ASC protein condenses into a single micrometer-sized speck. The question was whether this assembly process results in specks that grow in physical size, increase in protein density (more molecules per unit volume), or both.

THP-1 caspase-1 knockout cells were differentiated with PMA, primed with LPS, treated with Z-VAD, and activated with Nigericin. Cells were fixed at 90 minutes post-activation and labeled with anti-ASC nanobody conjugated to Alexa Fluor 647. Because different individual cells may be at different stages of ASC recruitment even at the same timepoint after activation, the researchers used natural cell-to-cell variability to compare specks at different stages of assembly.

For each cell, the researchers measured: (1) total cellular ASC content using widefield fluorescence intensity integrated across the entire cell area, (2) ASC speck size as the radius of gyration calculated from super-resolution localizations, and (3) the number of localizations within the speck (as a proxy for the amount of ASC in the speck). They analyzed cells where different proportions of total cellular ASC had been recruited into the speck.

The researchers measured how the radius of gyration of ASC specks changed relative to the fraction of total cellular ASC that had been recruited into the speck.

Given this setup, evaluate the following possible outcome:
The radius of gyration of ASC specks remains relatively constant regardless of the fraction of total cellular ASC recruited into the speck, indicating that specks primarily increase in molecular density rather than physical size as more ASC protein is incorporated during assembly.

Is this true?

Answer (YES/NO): YES